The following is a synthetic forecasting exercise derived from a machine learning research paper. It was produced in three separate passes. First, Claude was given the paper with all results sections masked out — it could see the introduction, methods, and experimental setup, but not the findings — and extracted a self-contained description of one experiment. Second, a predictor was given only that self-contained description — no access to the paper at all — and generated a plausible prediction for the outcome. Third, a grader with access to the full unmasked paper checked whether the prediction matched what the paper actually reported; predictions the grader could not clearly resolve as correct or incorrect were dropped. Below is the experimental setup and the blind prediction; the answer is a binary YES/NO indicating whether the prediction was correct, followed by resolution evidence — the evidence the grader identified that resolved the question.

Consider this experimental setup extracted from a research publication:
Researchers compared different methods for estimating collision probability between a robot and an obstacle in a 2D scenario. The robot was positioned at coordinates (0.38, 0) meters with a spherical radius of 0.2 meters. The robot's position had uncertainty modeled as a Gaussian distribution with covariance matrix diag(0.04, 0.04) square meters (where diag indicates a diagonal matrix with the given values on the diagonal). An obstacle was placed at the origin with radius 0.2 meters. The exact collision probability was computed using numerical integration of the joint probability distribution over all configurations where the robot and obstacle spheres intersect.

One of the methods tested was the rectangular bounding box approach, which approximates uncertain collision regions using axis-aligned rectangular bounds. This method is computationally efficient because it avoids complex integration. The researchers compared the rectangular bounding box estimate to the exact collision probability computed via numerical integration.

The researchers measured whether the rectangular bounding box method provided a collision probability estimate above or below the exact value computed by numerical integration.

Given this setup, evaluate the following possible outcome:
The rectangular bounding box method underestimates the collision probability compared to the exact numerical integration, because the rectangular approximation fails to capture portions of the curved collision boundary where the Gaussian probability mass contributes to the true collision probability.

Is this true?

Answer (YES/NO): YES